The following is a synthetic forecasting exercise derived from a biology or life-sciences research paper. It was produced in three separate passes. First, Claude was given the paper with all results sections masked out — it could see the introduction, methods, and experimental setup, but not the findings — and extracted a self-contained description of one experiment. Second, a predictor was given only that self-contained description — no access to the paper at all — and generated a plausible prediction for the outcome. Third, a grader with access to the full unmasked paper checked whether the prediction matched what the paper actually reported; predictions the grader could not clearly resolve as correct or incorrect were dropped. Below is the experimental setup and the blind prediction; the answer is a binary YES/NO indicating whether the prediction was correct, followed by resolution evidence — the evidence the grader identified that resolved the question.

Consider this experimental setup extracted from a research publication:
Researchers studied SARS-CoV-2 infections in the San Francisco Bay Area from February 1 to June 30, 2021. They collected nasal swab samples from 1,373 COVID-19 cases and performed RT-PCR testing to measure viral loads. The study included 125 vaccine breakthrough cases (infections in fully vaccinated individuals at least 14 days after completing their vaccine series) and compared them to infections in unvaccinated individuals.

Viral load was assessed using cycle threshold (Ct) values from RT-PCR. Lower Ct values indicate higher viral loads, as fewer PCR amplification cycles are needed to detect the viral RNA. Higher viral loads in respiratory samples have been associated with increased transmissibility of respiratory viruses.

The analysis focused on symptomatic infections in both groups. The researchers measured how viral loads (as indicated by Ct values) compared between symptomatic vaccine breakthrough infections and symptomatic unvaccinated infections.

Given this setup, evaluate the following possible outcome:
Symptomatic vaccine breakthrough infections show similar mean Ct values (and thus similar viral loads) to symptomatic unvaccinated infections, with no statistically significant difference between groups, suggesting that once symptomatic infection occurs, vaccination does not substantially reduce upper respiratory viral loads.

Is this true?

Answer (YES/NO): YES